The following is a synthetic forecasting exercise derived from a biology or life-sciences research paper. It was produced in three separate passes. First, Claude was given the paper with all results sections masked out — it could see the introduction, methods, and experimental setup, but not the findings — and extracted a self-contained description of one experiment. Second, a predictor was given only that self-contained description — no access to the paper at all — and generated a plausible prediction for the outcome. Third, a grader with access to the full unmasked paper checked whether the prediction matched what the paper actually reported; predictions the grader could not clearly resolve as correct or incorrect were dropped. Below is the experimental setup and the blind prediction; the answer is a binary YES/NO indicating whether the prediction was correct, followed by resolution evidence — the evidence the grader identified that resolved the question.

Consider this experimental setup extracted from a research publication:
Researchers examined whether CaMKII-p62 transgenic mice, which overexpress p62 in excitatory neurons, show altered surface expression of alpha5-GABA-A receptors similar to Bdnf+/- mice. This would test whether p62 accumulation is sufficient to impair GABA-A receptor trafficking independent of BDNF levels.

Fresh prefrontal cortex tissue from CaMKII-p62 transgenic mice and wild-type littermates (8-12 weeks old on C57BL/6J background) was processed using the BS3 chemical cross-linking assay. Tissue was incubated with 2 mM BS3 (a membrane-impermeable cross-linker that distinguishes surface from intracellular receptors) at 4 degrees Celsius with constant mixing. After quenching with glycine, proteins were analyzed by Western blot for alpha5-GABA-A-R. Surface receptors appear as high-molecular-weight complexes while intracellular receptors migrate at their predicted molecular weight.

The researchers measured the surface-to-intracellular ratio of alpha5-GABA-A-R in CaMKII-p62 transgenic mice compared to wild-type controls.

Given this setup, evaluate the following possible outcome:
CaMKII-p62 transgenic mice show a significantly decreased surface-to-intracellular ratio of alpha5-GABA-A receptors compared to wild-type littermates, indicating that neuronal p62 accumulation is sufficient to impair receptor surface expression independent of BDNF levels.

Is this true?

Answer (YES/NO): YES